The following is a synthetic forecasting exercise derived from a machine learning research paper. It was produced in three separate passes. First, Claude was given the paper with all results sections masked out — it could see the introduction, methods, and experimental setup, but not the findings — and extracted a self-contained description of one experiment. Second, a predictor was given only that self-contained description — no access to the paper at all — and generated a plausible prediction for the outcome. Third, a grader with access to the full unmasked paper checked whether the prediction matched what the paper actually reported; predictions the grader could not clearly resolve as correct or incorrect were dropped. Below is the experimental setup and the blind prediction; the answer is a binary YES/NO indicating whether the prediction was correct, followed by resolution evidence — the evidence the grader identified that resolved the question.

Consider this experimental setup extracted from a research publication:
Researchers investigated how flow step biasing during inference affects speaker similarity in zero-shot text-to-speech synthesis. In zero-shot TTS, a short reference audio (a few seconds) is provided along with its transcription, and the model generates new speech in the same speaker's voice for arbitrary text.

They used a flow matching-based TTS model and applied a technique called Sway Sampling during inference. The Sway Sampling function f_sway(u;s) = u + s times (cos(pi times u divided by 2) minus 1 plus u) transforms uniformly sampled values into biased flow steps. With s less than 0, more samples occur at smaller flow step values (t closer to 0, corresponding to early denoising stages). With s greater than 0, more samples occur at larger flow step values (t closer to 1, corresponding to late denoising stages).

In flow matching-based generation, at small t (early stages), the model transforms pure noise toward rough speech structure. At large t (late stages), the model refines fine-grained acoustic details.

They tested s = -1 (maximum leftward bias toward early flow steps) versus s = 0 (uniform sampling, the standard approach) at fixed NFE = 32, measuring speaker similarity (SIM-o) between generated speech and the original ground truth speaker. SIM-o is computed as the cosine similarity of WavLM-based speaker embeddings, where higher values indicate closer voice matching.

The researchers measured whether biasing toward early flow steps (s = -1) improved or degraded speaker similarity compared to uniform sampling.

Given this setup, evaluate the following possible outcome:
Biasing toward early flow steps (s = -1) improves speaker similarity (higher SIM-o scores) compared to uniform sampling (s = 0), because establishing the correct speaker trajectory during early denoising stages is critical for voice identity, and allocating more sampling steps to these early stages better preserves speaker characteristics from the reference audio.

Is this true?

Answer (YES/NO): YES